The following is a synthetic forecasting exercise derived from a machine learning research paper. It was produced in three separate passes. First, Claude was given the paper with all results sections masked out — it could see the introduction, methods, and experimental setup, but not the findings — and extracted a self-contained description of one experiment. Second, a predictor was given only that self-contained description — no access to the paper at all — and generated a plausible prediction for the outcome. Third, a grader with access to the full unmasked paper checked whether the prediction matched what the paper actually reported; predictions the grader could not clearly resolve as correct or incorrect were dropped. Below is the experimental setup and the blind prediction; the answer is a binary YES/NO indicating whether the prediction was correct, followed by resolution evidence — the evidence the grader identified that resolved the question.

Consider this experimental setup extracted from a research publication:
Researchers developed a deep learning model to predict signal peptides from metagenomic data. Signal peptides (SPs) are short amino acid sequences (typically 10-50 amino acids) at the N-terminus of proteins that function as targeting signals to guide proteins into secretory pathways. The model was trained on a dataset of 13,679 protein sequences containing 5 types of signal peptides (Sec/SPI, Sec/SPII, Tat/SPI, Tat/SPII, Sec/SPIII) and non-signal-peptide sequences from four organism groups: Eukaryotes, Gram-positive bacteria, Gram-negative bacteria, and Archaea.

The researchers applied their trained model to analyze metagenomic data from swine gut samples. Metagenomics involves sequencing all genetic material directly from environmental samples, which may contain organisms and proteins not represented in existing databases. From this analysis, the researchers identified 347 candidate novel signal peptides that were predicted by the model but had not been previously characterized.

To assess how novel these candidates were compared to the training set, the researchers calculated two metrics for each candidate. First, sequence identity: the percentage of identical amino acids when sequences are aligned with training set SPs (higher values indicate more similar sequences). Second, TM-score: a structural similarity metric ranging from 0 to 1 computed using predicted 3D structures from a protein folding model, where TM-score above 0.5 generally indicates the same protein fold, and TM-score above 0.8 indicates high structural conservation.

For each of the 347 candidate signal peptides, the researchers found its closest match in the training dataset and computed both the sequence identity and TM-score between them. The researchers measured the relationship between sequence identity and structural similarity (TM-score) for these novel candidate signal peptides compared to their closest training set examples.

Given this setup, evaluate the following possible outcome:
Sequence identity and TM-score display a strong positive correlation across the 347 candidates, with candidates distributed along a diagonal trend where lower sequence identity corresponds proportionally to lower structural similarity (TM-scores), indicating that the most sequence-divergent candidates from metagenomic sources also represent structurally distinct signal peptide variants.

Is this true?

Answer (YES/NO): NO